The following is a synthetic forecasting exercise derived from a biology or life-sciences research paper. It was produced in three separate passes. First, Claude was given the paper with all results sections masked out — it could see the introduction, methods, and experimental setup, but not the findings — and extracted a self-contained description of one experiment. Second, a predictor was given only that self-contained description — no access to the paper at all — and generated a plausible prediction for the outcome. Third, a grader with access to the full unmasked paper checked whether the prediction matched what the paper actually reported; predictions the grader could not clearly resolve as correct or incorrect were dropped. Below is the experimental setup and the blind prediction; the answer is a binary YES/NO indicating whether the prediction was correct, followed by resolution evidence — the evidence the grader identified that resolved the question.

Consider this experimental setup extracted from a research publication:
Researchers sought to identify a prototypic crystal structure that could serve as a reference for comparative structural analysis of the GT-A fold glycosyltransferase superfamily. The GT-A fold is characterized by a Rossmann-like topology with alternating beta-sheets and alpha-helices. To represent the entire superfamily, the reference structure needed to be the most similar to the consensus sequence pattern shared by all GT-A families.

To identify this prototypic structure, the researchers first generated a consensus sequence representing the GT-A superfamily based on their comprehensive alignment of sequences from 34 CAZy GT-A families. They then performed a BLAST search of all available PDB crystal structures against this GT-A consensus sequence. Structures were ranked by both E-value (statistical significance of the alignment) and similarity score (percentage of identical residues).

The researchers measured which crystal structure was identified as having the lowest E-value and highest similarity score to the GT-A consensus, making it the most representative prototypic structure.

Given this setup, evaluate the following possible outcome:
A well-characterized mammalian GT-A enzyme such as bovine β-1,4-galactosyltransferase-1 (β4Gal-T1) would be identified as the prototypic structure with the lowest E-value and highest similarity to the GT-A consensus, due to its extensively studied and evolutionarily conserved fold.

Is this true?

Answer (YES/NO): NO